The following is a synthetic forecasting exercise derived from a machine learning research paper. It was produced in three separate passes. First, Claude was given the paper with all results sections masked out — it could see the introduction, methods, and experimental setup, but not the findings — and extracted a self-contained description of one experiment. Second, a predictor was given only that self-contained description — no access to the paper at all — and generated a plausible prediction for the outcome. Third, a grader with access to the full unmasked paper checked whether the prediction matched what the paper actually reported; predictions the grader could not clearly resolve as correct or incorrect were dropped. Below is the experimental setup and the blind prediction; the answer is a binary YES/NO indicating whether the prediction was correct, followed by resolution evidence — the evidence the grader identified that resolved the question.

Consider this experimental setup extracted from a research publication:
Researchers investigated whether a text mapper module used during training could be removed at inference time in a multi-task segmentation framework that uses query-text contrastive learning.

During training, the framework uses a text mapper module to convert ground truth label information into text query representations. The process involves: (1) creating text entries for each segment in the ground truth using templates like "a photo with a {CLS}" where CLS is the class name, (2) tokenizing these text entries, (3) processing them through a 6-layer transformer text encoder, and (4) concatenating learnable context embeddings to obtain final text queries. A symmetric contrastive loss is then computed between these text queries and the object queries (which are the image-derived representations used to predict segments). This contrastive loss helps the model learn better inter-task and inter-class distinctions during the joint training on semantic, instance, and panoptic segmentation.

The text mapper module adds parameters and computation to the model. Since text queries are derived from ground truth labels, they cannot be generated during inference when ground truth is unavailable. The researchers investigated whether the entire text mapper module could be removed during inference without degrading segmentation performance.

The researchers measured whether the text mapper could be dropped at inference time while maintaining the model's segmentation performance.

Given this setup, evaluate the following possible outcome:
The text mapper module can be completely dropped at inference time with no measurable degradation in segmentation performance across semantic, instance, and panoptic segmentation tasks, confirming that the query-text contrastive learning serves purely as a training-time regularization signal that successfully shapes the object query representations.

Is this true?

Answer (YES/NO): YES